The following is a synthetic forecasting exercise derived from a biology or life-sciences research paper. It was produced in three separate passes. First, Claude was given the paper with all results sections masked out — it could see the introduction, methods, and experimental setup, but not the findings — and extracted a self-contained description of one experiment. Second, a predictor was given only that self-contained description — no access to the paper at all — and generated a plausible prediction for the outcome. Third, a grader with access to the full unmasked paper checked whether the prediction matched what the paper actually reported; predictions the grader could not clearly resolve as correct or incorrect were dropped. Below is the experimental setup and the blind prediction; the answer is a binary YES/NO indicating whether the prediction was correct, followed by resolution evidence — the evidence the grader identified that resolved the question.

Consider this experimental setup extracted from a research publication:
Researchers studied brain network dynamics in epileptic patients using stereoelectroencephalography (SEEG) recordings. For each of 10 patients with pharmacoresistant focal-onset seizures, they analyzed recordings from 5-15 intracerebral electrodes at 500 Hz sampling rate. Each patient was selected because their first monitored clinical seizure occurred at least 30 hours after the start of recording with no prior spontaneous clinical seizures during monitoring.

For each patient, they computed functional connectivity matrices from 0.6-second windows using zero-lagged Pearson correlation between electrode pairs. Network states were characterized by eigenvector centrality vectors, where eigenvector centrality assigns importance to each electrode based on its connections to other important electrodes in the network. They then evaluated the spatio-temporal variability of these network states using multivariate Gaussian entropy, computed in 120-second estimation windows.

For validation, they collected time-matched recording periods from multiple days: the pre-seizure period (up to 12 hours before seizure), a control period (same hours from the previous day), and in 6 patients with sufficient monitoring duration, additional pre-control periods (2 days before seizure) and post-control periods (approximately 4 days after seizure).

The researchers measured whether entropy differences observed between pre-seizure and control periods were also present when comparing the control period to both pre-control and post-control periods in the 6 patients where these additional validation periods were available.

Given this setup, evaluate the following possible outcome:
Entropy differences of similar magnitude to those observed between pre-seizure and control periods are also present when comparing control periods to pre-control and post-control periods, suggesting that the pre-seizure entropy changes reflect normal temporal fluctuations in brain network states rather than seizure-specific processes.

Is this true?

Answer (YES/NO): NO